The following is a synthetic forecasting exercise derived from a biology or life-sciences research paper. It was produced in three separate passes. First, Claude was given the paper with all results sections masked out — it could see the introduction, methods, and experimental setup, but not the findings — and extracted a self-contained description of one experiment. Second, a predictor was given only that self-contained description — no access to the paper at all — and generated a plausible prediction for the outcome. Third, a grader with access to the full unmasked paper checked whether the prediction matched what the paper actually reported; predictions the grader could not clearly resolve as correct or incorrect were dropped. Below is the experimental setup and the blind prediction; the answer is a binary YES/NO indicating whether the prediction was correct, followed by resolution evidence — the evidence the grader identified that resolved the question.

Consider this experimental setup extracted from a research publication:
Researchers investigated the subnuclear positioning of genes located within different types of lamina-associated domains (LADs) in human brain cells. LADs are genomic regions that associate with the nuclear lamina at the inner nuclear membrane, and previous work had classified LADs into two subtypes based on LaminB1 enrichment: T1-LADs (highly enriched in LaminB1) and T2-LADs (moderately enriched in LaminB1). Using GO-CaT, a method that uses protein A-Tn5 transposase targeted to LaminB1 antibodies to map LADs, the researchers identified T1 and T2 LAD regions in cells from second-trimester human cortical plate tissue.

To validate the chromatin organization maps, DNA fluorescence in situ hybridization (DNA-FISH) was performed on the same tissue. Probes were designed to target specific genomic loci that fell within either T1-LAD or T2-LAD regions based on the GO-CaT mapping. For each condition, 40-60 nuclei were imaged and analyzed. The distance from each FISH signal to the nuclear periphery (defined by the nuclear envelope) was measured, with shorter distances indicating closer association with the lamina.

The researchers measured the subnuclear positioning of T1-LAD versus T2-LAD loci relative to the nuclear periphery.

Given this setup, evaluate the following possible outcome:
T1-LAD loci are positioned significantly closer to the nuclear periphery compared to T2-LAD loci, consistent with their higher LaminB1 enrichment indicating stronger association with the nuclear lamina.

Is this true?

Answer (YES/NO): YES